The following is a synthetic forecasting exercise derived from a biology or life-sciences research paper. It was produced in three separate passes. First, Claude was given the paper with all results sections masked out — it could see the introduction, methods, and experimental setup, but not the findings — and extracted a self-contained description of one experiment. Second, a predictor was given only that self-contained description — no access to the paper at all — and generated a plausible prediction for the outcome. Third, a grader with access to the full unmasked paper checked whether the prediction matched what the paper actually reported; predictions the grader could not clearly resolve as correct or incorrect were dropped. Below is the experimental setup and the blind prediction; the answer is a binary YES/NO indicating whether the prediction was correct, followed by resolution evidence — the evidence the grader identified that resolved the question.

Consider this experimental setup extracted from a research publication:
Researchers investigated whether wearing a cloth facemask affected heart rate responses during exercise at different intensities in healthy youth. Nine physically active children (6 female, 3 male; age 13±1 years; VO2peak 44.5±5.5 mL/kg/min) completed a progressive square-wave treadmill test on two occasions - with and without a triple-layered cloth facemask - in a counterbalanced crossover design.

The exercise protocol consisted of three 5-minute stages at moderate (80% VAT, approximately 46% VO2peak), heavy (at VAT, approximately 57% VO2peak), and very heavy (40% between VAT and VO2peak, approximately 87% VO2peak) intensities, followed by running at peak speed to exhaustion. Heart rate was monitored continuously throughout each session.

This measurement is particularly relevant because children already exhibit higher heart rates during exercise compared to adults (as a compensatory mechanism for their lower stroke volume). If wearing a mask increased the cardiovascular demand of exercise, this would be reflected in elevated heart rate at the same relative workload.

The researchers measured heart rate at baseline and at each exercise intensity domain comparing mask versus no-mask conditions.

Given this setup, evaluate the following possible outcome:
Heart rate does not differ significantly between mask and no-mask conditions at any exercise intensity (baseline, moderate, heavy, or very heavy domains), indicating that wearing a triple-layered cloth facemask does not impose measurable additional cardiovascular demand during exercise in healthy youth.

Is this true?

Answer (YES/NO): YES